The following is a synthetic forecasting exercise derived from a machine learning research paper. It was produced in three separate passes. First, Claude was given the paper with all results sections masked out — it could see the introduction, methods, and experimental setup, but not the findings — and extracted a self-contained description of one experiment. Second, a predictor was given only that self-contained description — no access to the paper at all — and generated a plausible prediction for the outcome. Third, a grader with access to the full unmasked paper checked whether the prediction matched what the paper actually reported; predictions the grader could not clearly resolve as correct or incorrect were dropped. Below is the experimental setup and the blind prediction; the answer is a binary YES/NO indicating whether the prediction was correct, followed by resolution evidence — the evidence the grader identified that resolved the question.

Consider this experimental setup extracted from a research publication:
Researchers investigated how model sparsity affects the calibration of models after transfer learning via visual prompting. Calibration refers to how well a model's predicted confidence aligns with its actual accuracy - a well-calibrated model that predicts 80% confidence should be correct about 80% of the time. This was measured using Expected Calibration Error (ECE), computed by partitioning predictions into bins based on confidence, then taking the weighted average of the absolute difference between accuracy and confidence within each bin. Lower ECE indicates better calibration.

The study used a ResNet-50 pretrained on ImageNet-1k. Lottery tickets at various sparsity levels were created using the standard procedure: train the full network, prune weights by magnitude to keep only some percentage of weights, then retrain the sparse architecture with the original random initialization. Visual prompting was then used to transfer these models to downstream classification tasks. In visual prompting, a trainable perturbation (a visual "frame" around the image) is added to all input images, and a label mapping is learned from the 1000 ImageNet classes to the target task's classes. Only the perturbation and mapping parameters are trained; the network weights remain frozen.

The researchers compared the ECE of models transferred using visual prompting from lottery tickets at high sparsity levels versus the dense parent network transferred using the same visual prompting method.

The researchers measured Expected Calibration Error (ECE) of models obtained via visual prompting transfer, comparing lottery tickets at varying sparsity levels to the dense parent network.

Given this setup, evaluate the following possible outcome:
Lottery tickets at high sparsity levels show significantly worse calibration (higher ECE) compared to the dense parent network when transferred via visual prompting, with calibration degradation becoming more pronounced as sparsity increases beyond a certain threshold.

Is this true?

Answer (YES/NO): NO